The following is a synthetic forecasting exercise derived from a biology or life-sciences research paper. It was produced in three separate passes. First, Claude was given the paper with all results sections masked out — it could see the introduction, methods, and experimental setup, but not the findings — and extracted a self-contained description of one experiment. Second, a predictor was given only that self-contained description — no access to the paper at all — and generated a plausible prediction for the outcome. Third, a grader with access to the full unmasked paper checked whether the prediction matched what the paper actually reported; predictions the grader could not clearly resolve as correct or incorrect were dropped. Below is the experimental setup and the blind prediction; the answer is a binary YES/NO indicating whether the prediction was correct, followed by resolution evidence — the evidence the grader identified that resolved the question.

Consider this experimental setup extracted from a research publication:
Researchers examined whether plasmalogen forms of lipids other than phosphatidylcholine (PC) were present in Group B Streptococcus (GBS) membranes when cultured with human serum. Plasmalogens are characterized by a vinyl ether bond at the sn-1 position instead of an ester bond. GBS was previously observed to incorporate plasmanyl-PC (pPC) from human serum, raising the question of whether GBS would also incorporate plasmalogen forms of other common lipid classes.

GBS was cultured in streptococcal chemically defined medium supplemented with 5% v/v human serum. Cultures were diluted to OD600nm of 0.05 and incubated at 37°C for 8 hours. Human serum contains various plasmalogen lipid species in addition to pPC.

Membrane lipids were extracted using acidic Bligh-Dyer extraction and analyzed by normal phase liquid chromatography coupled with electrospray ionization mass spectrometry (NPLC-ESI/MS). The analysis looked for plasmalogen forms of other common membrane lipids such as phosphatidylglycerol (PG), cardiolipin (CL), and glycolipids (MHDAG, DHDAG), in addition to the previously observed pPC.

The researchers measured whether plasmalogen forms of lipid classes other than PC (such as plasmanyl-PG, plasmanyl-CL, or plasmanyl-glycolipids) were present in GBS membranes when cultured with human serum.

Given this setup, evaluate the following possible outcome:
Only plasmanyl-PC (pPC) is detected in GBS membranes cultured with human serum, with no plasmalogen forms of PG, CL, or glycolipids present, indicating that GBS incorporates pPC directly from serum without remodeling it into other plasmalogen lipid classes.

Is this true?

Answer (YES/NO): YES